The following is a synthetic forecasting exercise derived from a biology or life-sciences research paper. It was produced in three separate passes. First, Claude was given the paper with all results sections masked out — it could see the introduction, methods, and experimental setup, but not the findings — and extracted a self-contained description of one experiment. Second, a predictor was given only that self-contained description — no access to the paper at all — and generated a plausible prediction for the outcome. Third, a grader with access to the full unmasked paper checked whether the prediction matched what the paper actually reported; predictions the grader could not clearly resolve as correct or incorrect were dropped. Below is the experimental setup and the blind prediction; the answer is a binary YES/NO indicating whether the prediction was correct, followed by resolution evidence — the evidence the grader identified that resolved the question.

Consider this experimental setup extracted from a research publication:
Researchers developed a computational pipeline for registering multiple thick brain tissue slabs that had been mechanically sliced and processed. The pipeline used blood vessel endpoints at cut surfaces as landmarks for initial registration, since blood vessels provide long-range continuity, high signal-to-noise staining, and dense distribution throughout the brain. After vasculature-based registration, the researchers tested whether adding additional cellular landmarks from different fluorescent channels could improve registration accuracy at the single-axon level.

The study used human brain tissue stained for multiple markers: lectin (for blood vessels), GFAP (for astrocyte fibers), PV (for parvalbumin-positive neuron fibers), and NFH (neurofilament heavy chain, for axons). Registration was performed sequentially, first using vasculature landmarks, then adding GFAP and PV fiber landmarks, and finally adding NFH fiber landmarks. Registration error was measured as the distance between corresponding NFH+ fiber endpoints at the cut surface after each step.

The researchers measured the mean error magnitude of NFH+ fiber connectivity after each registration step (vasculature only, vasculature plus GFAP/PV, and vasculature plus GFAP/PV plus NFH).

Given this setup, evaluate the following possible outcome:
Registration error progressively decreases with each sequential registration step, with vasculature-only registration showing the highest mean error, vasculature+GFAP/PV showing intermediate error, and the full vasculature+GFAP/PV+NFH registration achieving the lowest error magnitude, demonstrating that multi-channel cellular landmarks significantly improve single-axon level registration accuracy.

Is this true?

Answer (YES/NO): YES